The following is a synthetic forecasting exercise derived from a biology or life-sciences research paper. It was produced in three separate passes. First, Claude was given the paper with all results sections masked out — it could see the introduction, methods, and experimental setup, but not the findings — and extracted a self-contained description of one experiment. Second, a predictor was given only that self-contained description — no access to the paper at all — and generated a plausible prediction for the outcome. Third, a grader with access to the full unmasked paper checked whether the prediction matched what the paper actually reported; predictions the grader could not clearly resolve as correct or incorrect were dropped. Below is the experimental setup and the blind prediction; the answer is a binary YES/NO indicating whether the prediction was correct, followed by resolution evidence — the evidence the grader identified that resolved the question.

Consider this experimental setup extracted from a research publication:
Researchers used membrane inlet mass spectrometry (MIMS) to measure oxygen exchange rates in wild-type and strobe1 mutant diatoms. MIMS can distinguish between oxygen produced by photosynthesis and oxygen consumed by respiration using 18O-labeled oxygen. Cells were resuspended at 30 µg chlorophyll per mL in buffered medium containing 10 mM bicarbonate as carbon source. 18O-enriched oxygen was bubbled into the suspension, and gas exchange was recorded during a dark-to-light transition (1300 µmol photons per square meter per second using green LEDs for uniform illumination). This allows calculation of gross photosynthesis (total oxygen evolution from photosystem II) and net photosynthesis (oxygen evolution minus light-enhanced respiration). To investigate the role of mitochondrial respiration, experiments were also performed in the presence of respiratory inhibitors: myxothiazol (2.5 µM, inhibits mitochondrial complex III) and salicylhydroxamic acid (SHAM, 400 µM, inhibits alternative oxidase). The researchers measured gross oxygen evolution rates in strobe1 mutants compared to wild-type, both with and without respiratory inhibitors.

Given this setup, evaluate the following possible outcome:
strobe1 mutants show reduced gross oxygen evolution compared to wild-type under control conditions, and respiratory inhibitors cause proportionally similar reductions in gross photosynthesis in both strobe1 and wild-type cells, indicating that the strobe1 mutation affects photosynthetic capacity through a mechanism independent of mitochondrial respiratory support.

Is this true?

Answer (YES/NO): NO